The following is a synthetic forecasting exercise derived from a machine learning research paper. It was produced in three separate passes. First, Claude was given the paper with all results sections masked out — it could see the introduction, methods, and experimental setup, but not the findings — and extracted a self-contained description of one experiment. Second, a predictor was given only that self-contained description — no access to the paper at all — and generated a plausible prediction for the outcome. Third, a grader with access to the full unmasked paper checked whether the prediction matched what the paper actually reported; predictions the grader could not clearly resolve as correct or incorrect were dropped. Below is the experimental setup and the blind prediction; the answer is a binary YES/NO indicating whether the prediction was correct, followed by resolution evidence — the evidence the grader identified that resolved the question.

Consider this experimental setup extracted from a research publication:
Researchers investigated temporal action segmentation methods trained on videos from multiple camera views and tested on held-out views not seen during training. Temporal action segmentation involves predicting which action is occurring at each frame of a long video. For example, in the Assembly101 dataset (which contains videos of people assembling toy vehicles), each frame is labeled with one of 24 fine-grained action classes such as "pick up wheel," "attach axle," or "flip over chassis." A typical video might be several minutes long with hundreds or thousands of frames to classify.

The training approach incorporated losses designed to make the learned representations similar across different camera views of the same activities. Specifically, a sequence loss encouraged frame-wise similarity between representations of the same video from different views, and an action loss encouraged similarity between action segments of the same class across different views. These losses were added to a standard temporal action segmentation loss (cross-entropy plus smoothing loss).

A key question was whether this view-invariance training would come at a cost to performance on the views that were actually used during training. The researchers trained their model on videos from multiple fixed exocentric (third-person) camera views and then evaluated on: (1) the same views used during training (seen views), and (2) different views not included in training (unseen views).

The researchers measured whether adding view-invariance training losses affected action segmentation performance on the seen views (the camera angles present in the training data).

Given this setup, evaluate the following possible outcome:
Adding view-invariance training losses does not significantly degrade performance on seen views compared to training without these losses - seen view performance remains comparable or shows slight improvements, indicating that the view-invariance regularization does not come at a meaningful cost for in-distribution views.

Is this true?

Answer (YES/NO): YES